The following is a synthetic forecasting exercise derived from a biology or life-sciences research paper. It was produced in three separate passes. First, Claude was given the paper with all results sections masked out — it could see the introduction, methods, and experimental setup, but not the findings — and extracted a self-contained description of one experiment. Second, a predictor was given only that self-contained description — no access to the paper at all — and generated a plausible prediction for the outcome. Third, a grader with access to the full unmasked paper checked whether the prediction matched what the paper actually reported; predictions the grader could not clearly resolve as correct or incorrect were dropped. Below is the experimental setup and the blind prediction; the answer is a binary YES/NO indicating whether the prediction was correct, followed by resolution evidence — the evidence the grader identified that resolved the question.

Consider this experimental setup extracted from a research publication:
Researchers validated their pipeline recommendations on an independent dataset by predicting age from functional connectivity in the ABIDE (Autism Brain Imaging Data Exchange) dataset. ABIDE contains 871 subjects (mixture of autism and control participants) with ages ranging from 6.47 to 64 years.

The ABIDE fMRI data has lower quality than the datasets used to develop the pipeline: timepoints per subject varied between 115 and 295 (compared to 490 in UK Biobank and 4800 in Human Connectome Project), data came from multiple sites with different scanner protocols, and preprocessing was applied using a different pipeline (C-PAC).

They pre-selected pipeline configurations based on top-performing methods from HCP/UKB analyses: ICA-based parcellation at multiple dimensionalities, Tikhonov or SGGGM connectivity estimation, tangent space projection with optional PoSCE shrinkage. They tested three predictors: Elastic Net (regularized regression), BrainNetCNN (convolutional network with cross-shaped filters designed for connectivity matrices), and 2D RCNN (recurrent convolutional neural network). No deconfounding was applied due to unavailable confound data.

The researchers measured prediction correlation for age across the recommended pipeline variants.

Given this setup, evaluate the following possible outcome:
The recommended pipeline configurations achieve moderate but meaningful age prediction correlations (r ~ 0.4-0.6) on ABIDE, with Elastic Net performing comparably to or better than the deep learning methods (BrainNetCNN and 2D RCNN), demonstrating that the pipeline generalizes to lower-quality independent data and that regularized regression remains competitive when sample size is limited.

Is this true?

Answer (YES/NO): NO